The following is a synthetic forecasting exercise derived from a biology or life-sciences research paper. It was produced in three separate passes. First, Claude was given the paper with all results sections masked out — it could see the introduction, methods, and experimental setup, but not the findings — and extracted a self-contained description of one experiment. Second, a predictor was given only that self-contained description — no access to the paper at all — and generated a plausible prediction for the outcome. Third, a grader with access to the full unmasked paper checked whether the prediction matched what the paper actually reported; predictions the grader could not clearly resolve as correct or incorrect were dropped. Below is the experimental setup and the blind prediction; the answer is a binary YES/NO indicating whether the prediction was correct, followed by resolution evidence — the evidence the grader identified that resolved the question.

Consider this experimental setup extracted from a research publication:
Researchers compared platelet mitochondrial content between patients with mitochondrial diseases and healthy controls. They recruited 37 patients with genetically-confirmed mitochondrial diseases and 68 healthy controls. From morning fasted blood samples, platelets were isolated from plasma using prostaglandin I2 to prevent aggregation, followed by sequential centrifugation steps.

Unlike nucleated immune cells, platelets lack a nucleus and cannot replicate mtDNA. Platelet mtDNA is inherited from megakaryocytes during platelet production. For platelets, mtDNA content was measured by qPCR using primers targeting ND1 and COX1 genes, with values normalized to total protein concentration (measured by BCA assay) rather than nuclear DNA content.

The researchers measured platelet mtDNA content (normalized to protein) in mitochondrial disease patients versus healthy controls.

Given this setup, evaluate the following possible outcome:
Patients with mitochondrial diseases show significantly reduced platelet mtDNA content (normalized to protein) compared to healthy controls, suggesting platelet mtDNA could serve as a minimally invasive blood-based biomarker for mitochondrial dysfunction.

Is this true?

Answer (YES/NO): NO